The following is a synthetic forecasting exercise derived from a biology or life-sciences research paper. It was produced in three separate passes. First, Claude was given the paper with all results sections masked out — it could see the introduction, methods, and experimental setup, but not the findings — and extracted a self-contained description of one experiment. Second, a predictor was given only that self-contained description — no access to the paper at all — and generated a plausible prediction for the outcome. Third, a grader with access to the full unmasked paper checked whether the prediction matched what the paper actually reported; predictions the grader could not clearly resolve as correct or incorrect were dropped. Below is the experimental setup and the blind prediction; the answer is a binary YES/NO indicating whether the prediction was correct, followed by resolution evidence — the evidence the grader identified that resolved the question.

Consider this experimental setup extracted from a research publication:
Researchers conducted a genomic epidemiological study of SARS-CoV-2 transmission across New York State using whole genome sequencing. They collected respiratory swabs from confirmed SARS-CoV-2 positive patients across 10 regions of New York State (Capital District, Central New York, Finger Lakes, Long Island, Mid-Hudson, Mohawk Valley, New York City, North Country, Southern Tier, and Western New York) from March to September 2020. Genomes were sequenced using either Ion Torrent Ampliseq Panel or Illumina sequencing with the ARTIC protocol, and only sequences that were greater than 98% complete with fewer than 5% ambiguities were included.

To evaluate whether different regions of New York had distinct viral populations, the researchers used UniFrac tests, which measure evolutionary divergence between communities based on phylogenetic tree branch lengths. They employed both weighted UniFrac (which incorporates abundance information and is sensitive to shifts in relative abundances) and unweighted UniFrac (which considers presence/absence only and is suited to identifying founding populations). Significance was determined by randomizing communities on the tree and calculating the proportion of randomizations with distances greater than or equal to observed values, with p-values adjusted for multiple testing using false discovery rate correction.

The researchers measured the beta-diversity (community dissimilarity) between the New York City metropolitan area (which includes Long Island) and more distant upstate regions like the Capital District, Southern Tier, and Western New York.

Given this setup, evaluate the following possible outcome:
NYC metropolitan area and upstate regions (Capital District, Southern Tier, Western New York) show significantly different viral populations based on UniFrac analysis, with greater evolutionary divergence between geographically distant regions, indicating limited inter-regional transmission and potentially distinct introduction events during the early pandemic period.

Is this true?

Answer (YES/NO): NO